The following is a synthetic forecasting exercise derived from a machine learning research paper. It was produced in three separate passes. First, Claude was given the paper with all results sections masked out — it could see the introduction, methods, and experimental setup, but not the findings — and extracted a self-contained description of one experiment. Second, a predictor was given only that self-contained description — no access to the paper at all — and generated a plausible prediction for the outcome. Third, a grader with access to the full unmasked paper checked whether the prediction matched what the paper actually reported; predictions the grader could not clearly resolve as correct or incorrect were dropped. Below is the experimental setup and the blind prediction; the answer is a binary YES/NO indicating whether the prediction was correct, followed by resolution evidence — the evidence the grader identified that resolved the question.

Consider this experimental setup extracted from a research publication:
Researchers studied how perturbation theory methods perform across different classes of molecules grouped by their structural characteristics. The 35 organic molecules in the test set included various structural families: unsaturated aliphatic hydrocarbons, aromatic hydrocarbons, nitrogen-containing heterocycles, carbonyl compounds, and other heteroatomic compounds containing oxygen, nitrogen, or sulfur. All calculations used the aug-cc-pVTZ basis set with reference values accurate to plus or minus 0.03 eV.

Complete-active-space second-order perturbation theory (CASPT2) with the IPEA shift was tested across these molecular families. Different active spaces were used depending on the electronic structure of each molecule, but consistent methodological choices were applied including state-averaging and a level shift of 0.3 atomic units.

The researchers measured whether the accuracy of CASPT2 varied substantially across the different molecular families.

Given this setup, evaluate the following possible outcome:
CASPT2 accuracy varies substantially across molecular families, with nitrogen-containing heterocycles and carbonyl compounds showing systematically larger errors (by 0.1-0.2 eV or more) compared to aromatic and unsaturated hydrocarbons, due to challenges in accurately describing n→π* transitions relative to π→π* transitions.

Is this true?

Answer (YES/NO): NO